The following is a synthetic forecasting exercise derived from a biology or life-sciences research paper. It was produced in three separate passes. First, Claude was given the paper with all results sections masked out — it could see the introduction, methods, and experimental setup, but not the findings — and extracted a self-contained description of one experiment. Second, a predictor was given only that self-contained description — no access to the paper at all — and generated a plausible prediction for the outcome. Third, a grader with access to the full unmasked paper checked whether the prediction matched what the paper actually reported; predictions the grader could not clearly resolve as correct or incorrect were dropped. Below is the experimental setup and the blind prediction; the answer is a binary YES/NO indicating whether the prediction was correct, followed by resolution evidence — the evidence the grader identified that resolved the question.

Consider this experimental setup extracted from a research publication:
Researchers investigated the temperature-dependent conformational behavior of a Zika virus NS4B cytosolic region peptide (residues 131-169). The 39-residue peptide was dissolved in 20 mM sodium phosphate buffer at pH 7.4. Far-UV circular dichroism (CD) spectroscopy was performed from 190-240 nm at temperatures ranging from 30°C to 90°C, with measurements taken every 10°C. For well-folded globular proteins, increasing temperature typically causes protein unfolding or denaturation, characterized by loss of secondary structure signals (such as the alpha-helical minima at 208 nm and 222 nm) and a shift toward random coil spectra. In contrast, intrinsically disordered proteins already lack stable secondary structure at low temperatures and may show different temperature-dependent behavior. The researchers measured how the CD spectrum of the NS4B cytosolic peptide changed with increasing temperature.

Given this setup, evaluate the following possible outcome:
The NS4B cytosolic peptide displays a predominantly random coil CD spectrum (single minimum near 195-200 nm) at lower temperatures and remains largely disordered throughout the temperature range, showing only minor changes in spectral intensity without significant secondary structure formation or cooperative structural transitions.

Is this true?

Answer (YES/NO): YES